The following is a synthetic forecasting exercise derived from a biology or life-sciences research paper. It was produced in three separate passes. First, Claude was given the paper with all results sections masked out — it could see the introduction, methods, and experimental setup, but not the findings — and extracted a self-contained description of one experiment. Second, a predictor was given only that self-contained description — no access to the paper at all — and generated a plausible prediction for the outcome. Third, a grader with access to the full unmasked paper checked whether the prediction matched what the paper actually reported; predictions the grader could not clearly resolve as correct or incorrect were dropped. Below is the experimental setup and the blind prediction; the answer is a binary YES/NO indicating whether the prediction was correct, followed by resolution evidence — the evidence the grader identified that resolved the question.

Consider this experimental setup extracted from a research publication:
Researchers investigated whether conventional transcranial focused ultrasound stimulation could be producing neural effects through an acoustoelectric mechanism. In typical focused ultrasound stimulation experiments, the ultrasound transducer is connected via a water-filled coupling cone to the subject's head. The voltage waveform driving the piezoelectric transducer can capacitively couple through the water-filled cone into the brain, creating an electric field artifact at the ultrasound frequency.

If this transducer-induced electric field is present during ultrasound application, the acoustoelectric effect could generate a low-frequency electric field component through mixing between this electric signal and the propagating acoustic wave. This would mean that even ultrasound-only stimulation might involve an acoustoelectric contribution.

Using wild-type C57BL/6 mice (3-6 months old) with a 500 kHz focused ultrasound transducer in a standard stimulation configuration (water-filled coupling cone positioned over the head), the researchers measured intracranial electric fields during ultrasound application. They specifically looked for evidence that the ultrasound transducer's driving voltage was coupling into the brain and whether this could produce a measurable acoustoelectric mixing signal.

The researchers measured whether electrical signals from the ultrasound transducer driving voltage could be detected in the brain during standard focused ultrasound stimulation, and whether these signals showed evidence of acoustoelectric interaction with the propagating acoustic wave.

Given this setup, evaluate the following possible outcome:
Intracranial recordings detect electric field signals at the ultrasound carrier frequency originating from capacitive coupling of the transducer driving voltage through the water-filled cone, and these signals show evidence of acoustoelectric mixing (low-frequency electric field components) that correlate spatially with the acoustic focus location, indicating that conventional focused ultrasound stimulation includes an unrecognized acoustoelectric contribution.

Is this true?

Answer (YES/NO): YES